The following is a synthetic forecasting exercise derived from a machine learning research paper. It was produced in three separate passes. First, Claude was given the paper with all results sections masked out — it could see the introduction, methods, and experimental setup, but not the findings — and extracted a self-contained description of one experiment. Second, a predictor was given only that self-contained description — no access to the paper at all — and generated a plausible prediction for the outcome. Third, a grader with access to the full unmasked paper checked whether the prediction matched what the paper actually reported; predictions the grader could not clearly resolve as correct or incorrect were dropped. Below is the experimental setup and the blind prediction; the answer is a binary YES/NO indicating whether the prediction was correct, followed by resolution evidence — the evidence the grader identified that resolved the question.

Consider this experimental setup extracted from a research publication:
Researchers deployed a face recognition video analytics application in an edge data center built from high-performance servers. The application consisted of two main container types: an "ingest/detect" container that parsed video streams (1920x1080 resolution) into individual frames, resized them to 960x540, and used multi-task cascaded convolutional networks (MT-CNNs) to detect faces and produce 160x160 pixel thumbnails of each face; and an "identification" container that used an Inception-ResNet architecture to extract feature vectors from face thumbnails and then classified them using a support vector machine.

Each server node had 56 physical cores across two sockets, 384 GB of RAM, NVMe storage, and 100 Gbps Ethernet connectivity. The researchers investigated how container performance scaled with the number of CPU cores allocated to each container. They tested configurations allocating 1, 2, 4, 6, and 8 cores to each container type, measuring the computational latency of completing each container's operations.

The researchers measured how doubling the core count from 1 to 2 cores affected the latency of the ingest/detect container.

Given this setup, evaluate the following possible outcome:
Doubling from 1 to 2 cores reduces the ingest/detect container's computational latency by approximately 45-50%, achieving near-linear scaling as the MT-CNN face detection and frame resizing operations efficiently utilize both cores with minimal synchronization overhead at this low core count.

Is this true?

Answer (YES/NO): NO